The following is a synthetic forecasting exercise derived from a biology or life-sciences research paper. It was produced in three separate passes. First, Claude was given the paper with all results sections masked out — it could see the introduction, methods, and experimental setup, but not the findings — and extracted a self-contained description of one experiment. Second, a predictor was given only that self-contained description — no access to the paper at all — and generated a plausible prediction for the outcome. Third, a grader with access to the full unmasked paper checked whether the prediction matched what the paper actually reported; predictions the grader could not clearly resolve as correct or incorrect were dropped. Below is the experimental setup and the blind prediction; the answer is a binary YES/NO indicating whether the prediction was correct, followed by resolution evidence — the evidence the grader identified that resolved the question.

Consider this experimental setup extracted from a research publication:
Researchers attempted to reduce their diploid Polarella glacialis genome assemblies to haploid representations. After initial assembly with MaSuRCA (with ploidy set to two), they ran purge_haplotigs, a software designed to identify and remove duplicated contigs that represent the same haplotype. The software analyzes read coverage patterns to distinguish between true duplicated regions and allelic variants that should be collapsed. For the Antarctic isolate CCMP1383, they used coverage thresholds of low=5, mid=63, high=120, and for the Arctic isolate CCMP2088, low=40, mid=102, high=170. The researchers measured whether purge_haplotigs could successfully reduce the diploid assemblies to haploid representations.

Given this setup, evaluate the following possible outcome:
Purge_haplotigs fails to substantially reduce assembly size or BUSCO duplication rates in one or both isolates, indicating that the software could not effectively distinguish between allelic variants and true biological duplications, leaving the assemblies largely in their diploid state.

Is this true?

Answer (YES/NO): YES